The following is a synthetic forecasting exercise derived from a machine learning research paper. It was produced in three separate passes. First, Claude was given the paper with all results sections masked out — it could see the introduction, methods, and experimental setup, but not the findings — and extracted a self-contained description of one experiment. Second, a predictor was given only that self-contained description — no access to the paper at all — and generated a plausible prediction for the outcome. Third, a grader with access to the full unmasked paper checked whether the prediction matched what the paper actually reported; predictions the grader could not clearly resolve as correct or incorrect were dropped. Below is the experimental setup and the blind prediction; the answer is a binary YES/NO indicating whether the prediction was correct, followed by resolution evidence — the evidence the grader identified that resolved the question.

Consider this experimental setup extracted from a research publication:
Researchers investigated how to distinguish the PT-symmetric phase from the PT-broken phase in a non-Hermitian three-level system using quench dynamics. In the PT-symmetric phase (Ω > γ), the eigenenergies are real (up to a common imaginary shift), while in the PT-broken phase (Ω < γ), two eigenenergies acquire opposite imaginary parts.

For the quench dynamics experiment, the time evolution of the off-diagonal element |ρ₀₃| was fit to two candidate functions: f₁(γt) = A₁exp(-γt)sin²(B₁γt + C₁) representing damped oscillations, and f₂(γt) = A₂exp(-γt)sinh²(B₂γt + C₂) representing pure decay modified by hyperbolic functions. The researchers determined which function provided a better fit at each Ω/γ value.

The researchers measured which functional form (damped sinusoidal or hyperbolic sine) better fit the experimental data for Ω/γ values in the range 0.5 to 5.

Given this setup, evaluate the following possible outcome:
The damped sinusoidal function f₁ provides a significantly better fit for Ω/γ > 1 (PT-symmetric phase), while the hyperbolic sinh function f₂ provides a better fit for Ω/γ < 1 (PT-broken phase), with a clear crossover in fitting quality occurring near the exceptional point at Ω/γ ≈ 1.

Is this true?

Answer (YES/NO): YES